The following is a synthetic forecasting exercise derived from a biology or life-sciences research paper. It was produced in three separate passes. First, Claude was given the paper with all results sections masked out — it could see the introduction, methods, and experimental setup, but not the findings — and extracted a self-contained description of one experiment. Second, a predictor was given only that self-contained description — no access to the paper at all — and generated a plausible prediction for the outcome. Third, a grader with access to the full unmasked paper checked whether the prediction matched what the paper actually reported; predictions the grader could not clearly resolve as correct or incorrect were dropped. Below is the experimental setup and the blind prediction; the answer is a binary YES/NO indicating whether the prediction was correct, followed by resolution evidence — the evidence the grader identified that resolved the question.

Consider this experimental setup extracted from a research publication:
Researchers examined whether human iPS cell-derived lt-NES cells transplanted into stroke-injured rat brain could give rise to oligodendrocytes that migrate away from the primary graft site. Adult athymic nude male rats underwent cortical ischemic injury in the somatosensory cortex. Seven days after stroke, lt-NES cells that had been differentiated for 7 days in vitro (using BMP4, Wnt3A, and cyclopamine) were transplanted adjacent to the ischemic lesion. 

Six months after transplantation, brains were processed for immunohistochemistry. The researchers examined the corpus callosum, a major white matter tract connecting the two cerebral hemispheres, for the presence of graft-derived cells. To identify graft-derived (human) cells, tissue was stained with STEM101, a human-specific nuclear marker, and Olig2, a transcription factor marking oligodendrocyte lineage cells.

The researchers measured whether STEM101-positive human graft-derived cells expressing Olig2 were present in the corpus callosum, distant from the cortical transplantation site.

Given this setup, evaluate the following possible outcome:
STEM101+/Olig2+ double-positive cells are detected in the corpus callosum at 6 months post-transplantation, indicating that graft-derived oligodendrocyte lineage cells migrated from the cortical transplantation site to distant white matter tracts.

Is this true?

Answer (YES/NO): YES